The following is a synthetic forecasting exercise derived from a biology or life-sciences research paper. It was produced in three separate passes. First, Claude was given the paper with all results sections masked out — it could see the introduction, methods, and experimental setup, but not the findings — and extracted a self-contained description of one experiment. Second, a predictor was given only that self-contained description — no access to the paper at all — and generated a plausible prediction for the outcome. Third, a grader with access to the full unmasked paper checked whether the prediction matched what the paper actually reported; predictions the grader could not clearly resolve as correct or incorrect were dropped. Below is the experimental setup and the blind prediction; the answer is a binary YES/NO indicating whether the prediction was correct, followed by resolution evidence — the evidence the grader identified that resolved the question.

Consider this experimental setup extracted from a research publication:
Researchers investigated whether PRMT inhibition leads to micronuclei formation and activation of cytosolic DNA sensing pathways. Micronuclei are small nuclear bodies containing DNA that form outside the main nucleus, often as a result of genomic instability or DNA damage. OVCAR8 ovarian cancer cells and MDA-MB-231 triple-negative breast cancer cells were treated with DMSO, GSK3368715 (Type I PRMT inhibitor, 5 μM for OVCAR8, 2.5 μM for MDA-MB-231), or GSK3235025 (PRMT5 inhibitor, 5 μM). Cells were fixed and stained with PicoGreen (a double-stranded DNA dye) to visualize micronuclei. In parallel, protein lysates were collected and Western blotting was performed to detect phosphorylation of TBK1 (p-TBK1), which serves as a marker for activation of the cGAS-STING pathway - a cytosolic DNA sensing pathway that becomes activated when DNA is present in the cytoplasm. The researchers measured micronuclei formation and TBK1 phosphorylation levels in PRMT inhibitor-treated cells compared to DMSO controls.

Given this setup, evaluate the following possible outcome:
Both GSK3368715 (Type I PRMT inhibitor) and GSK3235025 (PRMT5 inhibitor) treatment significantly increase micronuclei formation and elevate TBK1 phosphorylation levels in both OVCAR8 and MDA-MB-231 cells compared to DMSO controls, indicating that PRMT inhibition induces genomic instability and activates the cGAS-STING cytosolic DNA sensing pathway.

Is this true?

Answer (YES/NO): YES